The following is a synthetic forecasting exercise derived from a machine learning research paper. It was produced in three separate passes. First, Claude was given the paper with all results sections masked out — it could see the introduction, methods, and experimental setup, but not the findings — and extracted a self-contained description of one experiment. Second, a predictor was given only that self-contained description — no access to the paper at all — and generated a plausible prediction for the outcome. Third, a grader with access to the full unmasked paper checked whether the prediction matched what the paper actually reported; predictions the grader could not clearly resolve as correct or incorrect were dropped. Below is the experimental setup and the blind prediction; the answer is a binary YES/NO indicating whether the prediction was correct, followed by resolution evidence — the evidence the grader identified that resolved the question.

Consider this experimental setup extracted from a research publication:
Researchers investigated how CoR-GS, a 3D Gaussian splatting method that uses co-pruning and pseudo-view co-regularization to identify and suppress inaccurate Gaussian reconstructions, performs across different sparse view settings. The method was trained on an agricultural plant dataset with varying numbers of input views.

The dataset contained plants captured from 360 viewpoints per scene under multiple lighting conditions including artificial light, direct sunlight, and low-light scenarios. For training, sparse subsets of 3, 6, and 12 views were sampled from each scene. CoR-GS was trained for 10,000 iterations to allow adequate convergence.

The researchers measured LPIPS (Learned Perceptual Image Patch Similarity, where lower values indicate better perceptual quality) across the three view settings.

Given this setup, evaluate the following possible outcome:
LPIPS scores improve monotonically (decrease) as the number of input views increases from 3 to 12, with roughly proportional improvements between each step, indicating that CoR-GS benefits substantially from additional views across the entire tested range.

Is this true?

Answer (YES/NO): NO